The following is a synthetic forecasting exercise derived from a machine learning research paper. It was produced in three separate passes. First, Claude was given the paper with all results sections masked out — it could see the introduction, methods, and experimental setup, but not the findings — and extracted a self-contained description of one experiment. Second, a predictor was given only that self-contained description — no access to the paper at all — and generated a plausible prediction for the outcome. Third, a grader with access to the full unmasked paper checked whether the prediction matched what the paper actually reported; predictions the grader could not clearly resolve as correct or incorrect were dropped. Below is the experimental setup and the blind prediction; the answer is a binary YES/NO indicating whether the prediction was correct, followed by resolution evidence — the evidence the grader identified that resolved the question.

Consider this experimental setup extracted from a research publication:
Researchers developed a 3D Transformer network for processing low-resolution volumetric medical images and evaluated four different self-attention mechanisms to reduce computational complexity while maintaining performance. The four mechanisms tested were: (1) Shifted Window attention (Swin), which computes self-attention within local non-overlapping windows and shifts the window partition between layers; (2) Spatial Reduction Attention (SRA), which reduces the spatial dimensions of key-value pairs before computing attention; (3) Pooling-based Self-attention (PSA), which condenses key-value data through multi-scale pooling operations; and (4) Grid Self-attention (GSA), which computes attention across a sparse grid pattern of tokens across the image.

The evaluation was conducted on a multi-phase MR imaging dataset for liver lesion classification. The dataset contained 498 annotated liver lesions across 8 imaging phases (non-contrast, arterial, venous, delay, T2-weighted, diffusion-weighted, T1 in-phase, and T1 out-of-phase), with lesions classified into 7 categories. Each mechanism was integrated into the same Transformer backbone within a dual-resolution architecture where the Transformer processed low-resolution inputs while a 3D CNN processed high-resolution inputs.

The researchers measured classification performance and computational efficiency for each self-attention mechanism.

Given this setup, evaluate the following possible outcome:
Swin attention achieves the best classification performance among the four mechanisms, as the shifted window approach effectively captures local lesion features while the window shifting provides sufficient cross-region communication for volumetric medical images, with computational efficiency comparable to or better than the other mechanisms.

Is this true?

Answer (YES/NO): NO